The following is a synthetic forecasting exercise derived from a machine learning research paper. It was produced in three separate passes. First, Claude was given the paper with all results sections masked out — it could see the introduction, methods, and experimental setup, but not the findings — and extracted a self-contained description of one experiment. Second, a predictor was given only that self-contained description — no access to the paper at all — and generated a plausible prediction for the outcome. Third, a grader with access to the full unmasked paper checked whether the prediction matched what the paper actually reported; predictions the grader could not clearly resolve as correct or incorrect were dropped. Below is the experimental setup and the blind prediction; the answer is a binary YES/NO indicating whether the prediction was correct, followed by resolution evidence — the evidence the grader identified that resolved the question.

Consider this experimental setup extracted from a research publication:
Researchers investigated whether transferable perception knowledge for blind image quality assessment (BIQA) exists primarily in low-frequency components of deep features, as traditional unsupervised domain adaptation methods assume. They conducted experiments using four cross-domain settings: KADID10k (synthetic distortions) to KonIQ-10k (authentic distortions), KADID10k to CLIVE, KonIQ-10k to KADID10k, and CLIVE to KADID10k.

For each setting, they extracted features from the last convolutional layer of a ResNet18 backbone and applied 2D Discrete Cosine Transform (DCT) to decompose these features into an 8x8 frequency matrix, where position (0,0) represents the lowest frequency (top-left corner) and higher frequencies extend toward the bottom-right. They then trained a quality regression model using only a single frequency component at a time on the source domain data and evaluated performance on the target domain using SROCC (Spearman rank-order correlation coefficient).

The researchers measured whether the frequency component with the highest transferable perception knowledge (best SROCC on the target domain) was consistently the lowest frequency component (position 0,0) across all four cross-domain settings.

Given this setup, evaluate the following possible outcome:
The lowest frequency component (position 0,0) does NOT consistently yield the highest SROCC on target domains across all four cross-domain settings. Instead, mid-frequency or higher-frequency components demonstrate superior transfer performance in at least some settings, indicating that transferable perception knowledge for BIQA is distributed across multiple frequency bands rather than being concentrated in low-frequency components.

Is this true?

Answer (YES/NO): YES